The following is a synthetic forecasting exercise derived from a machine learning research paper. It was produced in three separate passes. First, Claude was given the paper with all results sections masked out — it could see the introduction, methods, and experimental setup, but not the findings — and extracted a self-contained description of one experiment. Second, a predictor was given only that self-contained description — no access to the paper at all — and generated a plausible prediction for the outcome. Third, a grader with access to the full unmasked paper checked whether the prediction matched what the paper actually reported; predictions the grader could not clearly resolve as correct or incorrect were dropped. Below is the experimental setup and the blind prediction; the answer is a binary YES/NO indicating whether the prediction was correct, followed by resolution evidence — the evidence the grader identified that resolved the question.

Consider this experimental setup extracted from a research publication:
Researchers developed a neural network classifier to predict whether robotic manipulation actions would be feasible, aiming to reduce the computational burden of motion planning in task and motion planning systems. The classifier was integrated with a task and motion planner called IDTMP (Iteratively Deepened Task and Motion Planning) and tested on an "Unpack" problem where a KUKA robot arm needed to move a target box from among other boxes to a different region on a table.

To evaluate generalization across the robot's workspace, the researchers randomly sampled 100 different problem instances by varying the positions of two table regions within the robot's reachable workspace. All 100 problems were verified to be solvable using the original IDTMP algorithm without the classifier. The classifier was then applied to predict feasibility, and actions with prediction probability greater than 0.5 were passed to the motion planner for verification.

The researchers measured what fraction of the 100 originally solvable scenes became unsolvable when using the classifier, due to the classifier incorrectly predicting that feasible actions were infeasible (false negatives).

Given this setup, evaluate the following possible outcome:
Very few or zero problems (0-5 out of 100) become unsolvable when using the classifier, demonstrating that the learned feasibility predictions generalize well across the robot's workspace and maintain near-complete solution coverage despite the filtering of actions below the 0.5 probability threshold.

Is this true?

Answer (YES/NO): NO